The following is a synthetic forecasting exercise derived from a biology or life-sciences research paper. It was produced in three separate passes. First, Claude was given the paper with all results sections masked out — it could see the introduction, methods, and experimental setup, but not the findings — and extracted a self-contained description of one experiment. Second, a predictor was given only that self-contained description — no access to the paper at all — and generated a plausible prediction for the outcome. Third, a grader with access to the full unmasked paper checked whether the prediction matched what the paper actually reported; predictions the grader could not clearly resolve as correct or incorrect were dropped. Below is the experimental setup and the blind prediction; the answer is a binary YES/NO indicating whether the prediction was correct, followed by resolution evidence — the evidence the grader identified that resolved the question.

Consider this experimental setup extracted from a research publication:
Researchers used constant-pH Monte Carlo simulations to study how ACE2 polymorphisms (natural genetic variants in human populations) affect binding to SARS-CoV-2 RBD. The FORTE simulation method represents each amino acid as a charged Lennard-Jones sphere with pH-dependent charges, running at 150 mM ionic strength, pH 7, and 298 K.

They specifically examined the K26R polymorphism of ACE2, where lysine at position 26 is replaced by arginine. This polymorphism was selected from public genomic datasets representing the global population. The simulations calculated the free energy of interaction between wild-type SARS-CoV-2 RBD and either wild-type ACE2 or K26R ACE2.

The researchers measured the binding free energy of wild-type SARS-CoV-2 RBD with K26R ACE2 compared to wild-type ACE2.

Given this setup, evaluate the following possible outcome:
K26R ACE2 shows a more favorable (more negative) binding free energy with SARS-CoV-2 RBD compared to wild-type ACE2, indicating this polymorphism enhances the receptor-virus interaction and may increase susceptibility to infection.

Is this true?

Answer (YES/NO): YES